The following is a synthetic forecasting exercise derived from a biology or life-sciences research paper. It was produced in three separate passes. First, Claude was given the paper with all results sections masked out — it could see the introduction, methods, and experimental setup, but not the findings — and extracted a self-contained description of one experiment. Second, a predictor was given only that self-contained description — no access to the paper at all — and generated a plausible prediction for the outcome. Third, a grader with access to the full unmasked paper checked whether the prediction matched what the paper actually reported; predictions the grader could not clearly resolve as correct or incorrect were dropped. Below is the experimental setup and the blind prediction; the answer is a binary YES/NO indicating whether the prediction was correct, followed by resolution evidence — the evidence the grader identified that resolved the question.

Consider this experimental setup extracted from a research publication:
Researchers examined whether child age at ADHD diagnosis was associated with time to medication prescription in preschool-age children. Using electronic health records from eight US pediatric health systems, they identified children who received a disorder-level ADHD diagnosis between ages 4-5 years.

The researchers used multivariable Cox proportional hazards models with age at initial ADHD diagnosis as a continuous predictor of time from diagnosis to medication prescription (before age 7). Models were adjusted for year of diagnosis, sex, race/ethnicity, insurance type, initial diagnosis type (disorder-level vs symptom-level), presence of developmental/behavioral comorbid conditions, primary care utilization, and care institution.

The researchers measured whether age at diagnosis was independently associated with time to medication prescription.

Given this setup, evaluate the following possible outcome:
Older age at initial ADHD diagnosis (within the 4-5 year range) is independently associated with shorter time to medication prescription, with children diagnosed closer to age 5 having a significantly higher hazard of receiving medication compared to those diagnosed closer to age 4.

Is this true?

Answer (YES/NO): YES